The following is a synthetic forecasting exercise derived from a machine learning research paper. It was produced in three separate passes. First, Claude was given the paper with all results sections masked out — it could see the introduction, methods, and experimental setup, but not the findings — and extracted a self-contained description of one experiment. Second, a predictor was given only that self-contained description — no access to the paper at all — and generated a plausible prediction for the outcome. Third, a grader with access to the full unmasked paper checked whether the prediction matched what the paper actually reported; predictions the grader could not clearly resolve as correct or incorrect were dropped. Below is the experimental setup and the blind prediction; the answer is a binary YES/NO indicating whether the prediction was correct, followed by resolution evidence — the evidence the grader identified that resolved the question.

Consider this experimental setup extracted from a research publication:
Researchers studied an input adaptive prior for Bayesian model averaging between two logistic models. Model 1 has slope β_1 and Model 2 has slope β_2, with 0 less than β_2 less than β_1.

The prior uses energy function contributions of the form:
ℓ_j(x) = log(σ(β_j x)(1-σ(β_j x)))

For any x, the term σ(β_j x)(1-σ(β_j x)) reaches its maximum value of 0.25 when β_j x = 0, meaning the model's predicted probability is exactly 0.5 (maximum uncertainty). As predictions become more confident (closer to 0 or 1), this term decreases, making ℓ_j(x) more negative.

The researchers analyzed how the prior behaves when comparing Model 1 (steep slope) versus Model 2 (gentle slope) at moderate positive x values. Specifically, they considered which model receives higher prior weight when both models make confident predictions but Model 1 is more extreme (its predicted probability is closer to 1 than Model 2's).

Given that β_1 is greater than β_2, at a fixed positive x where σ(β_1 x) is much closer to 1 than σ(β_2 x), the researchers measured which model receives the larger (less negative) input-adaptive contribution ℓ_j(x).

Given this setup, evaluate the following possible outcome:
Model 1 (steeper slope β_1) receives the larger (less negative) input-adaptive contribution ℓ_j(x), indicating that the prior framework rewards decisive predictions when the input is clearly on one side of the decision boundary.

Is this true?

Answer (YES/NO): NO